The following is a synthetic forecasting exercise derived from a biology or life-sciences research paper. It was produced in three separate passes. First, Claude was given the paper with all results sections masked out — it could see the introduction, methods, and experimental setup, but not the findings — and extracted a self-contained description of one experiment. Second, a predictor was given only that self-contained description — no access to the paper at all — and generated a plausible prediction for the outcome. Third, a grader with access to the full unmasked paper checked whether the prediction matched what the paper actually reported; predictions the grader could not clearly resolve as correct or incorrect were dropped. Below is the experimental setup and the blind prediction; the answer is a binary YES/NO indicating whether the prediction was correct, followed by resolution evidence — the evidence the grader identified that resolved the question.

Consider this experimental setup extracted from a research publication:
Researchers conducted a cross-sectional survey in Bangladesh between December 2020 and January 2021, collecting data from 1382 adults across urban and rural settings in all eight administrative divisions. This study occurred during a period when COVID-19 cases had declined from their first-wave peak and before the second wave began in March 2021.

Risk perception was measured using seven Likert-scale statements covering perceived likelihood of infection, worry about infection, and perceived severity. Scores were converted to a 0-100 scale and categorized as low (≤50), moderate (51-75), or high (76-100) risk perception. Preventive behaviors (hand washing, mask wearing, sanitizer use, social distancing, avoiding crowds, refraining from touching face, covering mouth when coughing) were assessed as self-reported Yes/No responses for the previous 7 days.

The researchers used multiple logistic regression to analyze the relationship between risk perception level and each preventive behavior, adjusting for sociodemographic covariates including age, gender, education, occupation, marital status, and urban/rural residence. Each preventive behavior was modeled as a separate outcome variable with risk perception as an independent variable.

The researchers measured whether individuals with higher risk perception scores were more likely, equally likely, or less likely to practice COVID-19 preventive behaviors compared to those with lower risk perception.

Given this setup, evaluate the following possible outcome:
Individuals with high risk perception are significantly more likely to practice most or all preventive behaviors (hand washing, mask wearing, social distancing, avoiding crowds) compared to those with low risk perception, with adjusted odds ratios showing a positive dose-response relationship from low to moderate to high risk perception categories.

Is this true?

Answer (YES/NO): YES